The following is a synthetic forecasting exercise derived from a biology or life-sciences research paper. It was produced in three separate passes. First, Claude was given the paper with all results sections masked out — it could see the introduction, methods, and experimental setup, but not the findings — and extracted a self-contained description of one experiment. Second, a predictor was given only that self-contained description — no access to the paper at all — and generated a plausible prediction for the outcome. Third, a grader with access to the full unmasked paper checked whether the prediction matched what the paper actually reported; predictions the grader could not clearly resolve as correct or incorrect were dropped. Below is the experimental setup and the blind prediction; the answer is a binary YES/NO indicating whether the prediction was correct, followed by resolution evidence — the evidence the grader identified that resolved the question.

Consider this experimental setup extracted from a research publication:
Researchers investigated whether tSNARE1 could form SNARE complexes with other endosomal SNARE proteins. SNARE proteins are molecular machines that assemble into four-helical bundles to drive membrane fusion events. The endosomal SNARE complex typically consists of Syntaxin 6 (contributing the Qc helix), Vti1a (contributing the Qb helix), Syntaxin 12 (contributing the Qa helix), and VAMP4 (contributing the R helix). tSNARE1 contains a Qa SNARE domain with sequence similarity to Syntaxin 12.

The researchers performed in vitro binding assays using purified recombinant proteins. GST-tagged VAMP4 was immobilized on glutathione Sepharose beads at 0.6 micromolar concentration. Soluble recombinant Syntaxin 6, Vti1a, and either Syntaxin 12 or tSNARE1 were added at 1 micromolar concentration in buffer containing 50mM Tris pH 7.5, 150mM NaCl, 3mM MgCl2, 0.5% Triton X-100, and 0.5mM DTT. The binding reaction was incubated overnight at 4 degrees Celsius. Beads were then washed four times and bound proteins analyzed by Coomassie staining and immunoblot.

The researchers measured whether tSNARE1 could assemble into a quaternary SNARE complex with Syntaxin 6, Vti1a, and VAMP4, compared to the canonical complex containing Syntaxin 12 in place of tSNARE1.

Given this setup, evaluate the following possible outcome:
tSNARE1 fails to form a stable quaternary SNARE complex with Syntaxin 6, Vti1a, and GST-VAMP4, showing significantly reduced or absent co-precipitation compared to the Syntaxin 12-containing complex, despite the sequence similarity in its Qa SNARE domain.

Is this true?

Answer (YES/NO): NO